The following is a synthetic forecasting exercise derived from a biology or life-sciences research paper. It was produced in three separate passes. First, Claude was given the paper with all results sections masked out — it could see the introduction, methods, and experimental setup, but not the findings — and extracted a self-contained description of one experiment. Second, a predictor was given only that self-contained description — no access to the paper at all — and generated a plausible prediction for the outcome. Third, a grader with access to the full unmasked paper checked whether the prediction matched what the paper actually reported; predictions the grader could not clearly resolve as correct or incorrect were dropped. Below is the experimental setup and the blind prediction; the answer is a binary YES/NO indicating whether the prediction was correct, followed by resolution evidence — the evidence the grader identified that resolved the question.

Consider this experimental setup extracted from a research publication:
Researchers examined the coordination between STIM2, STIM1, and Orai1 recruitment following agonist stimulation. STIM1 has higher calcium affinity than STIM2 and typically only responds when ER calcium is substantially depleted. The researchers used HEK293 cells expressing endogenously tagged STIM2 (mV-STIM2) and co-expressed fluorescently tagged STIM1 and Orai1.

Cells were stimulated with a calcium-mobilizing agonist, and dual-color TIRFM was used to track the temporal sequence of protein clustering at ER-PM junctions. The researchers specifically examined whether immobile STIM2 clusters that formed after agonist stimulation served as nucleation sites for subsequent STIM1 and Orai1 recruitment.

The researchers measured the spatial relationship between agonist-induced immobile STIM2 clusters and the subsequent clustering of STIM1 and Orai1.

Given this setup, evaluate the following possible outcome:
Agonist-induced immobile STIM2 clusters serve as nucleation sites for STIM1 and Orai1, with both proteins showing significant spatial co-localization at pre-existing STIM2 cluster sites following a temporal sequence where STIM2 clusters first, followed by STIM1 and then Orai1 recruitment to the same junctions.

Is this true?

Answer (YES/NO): NO